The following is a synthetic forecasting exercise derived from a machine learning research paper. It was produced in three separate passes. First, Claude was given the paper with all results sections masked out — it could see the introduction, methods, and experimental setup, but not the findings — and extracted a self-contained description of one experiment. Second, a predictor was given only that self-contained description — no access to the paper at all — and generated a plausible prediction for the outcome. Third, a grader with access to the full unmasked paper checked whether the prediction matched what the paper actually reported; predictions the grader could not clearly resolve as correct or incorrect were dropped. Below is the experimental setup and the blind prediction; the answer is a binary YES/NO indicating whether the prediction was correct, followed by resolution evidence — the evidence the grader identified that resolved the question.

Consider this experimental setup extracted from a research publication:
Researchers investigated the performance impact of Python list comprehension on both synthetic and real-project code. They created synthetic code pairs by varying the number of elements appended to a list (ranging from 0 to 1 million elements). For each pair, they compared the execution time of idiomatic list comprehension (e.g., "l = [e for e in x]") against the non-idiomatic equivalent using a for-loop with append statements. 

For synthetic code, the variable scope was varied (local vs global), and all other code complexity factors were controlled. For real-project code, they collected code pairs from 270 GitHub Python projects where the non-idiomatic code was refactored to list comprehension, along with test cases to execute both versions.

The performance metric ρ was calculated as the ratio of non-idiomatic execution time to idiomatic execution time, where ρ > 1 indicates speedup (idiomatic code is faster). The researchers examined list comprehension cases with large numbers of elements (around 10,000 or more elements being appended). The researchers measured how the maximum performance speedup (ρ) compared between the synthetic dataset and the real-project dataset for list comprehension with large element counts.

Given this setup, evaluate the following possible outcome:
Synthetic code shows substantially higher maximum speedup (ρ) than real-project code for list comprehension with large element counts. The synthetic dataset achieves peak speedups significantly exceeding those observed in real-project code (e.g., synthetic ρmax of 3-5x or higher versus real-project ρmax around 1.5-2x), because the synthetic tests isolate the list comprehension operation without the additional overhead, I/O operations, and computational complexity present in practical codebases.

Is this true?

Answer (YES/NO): YES